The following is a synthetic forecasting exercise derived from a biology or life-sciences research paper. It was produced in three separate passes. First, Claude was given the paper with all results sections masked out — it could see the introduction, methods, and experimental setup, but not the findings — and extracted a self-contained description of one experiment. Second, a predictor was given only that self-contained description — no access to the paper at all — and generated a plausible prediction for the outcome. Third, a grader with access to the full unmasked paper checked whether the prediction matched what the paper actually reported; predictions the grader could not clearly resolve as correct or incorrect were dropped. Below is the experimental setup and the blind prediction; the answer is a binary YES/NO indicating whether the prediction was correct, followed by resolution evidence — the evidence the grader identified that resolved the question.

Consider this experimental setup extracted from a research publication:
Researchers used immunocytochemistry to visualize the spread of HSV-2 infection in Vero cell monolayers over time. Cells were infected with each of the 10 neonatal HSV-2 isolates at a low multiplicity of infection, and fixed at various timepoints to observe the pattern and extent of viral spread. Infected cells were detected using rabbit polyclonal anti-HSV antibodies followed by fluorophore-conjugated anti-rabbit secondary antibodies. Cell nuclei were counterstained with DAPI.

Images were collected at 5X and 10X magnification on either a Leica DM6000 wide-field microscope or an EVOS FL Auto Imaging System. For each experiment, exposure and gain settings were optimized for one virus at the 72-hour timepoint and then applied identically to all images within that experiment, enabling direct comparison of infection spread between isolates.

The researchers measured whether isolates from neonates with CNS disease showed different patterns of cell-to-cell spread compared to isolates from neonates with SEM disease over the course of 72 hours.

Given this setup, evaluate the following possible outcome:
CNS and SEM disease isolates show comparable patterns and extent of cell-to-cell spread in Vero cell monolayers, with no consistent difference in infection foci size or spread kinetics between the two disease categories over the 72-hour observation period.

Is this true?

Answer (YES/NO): NO